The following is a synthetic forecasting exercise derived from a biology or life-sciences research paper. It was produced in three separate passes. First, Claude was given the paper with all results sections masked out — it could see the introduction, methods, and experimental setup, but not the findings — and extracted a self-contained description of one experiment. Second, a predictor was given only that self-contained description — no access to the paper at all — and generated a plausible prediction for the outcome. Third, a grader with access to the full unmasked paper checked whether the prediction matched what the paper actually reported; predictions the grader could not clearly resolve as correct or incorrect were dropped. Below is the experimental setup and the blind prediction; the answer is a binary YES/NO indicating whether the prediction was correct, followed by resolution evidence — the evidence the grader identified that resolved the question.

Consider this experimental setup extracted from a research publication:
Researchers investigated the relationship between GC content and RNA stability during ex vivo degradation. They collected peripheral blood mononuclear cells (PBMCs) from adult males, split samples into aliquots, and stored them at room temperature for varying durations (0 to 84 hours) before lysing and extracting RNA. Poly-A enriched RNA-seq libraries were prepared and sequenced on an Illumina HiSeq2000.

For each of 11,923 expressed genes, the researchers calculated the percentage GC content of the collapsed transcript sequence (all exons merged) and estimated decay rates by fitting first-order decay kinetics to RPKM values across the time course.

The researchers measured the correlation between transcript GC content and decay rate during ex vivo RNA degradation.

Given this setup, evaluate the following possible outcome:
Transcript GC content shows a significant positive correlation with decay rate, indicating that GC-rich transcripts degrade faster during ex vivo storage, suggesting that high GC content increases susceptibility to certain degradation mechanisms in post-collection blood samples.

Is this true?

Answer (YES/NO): YES